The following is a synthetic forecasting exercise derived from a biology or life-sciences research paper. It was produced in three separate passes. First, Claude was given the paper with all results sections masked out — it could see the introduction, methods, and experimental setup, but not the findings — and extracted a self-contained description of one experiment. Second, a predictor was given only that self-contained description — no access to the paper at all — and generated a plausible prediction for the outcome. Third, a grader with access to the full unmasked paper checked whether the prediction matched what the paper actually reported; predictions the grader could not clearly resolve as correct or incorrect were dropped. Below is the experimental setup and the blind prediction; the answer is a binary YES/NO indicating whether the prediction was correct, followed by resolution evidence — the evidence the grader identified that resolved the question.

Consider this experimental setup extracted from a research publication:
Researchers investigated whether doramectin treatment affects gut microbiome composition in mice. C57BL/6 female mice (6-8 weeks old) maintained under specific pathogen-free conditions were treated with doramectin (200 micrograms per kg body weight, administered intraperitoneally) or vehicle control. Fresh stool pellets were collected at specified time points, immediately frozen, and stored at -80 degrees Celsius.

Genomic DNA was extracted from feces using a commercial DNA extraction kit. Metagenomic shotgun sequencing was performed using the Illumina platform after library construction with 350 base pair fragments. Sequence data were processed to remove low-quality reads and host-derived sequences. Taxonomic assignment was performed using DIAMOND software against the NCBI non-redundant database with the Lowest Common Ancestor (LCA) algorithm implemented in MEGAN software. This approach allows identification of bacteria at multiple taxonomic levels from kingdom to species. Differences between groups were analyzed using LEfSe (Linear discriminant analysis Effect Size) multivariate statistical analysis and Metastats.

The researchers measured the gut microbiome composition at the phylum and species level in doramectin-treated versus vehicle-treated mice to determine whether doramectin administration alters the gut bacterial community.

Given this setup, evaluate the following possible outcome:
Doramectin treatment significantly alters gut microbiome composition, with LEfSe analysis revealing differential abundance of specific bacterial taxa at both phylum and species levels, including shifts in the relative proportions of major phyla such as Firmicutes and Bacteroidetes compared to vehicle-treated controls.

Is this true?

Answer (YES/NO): NO